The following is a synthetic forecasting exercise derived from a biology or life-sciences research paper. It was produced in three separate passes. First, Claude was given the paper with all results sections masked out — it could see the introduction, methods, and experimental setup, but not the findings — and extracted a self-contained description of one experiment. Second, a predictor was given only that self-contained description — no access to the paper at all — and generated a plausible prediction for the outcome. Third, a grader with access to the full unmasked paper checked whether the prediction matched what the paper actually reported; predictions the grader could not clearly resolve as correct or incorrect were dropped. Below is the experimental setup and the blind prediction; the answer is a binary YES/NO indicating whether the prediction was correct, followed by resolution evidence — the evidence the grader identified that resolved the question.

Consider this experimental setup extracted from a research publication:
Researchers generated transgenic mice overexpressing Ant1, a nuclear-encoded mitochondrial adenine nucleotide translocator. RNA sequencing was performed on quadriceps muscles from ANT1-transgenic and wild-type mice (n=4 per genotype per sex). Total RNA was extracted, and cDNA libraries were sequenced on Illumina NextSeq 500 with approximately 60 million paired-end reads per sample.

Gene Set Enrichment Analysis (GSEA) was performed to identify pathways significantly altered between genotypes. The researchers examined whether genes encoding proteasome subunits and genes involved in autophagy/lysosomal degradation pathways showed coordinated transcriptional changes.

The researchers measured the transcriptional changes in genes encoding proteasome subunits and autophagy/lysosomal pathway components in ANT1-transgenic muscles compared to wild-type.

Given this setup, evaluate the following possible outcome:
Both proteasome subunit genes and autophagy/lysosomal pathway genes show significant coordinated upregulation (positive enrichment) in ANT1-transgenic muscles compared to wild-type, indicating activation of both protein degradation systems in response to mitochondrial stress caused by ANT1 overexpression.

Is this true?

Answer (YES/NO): YES